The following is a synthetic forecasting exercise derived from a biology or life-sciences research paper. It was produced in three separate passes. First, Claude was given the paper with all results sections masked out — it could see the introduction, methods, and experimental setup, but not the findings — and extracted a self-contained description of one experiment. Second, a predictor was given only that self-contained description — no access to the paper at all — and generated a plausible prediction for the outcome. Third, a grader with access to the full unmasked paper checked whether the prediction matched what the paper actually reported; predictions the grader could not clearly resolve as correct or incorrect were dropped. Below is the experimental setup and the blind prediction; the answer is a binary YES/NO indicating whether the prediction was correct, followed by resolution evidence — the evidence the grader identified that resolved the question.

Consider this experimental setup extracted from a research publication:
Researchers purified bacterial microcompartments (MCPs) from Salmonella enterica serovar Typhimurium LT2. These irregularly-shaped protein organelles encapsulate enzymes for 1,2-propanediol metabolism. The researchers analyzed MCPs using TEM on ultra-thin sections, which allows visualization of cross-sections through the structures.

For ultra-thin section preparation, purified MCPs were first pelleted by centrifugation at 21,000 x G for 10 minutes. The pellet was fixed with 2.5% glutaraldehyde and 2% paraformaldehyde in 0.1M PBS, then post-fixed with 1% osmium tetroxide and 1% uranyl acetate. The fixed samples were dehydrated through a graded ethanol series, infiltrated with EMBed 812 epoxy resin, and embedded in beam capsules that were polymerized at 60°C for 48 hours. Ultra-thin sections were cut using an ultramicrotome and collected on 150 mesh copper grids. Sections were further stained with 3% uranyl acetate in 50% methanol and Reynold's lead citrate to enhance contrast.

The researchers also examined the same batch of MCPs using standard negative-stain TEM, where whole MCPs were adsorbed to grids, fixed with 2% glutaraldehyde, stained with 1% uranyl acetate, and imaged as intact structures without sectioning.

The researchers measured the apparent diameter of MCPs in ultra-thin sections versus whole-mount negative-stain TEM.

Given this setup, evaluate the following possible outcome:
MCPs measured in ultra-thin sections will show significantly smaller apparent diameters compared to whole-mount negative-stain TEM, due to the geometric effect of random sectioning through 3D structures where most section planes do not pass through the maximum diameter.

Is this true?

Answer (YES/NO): NO